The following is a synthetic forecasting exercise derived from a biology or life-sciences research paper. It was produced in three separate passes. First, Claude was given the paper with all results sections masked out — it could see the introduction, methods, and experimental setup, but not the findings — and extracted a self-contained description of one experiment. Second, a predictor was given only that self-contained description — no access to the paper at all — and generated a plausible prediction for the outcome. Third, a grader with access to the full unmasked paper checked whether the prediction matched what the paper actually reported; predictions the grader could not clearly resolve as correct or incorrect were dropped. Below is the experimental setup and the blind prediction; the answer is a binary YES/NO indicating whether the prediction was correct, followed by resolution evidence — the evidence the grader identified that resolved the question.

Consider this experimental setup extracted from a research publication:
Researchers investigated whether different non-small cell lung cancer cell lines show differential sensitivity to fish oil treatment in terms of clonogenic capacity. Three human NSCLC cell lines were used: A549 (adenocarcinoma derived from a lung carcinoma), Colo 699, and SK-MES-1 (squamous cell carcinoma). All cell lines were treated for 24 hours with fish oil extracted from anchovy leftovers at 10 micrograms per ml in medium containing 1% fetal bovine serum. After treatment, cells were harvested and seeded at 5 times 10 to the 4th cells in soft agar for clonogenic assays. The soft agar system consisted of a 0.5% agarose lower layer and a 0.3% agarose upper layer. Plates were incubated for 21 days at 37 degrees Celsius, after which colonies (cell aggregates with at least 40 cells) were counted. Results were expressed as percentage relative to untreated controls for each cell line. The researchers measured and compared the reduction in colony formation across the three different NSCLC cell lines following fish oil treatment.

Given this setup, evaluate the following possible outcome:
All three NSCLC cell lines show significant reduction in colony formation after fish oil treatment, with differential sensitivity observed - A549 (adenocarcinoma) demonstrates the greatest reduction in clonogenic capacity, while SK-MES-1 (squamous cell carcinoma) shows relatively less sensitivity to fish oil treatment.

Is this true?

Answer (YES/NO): NO